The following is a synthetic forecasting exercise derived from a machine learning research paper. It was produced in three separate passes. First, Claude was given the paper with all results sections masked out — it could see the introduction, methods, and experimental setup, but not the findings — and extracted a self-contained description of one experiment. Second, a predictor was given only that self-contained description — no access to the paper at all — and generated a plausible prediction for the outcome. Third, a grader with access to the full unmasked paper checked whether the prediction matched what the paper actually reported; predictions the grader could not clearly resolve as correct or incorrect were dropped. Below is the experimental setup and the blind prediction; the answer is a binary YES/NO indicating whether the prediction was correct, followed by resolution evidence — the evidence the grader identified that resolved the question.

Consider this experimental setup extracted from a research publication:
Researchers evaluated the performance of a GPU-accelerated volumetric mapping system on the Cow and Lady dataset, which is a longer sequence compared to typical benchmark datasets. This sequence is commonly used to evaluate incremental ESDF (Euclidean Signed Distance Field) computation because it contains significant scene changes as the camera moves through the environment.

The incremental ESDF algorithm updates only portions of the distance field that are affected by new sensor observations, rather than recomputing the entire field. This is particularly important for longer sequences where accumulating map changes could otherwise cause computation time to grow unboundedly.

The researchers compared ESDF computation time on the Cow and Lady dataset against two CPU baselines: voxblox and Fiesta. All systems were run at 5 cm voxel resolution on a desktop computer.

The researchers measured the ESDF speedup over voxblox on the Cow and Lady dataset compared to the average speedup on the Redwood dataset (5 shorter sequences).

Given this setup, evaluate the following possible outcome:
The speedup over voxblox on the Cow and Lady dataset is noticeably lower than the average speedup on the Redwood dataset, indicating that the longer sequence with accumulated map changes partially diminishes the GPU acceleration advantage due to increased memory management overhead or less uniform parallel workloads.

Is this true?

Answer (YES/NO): NO